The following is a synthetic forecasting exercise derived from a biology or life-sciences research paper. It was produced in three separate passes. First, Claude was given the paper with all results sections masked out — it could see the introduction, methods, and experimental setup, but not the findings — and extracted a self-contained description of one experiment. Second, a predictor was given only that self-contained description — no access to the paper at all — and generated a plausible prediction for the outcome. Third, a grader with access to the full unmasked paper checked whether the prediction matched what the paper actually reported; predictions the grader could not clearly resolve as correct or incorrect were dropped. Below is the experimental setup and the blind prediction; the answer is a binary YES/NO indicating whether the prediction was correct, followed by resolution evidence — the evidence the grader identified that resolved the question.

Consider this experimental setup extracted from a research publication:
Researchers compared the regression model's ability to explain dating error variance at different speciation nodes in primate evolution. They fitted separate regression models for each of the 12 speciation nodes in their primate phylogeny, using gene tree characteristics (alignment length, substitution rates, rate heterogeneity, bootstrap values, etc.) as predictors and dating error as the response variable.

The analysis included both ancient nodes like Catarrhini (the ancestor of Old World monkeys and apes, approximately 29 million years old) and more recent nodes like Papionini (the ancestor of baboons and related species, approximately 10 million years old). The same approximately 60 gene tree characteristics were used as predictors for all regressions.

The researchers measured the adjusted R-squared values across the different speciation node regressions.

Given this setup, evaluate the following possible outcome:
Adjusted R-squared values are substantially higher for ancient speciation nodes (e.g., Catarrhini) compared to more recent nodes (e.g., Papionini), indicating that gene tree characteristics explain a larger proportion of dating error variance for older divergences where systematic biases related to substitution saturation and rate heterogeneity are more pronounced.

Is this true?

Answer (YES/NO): NO